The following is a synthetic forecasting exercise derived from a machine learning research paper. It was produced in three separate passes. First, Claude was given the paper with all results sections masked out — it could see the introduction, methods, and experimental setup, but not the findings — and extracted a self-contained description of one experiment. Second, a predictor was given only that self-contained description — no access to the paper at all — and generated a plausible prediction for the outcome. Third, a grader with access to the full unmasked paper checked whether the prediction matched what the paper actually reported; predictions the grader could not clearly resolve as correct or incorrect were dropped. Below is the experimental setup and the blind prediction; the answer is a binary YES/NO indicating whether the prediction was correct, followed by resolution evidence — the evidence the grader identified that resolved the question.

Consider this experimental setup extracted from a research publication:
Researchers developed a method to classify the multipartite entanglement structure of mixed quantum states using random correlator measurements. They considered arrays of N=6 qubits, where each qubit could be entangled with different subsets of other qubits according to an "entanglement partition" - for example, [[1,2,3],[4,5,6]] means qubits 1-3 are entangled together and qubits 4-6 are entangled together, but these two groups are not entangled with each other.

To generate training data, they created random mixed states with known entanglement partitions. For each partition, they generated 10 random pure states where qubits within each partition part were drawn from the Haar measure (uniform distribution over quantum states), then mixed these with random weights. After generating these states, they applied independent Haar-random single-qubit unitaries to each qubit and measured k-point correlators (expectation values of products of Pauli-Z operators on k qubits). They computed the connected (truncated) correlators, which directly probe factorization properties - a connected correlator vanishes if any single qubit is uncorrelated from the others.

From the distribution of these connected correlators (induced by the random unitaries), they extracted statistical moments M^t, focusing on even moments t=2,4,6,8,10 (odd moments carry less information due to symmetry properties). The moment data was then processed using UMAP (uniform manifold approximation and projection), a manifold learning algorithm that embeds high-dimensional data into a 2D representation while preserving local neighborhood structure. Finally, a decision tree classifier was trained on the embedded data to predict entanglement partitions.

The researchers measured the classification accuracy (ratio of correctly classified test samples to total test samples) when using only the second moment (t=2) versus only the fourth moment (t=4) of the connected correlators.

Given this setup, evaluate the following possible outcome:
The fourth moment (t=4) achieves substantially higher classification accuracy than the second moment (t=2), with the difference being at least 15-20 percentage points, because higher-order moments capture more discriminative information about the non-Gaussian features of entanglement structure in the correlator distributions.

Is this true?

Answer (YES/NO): NO